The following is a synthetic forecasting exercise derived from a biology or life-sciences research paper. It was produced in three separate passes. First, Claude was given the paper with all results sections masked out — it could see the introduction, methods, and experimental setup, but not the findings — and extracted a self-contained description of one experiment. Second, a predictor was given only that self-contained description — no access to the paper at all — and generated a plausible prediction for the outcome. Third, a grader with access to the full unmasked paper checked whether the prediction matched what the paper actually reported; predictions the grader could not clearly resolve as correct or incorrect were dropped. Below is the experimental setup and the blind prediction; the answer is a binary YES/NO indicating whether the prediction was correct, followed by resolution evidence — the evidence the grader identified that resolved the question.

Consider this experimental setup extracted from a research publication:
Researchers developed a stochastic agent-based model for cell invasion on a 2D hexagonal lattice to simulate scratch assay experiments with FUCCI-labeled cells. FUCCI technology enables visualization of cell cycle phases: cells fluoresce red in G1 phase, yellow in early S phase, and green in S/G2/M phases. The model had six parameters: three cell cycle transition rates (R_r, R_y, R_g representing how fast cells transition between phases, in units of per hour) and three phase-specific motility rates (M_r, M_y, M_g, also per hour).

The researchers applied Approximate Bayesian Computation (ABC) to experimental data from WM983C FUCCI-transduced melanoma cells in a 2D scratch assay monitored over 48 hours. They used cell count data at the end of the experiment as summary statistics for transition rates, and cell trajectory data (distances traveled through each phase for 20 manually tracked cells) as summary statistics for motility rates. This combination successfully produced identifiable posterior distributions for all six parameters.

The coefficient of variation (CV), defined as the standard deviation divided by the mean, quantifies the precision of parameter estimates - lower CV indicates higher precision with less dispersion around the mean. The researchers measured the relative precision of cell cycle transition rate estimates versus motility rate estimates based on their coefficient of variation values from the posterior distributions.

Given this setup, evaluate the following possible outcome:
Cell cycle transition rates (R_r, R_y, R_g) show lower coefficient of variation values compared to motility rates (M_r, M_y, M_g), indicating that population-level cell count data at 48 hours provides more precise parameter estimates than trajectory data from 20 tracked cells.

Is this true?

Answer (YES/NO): YES